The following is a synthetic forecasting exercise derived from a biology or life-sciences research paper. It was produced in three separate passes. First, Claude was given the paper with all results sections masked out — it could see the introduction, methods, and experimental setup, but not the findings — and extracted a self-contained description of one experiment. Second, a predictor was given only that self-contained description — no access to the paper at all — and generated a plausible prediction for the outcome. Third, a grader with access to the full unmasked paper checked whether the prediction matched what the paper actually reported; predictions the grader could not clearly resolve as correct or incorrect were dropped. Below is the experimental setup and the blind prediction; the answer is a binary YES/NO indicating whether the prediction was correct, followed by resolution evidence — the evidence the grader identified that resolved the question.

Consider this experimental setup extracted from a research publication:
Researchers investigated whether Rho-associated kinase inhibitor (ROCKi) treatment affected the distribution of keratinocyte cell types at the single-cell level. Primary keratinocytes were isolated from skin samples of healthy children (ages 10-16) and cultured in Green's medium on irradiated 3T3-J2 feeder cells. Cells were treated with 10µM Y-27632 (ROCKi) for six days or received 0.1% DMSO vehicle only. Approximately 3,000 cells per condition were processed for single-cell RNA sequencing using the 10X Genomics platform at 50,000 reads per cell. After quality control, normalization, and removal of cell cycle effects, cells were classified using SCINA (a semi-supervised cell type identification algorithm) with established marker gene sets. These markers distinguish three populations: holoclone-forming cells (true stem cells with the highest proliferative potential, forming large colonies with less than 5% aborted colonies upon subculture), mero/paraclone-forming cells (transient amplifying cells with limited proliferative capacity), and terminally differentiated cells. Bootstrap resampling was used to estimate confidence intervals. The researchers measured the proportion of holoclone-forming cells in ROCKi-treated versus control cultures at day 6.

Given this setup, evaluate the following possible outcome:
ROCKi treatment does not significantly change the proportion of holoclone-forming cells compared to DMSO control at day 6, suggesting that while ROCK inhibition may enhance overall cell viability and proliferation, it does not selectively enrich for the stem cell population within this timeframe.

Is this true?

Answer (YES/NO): NO